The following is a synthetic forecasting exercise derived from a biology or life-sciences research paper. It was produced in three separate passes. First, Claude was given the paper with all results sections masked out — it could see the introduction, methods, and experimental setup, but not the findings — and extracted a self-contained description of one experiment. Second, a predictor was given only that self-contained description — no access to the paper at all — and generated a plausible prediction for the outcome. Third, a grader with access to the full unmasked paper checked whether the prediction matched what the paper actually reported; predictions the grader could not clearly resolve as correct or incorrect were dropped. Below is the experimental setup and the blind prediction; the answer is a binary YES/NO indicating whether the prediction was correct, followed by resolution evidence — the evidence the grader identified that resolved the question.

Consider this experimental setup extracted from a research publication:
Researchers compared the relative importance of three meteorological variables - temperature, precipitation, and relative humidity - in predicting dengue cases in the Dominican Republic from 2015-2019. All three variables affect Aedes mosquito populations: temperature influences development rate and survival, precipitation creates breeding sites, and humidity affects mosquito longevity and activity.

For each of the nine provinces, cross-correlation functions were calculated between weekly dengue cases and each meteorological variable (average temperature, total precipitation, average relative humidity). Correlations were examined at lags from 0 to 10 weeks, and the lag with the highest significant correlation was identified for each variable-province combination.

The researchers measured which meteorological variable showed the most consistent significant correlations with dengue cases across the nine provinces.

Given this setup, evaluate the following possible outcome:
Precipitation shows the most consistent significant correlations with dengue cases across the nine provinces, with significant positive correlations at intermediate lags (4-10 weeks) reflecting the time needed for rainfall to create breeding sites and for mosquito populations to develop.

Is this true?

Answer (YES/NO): NO